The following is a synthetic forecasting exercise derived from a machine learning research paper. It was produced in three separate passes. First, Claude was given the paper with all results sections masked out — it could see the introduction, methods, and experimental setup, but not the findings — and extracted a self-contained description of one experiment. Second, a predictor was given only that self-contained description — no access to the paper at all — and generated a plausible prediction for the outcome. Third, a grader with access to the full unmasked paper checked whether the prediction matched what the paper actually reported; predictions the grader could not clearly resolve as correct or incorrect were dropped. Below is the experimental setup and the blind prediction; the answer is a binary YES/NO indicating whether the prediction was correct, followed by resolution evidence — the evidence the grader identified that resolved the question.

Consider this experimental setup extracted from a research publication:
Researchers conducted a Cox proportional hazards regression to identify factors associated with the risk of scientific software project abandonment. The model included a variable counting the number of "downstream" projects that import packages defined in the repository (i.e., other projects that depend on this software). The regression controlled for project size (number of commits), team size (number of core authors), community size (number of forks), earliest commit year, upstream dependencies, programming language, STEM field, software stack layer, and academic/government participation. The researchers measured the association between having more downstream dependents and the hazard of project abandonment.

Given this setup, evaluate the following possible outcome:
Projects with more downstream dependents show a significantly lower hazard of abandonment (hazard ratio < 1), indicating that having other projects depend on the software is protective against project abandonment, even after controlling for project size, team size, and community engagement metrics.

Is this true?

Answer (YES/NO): YES